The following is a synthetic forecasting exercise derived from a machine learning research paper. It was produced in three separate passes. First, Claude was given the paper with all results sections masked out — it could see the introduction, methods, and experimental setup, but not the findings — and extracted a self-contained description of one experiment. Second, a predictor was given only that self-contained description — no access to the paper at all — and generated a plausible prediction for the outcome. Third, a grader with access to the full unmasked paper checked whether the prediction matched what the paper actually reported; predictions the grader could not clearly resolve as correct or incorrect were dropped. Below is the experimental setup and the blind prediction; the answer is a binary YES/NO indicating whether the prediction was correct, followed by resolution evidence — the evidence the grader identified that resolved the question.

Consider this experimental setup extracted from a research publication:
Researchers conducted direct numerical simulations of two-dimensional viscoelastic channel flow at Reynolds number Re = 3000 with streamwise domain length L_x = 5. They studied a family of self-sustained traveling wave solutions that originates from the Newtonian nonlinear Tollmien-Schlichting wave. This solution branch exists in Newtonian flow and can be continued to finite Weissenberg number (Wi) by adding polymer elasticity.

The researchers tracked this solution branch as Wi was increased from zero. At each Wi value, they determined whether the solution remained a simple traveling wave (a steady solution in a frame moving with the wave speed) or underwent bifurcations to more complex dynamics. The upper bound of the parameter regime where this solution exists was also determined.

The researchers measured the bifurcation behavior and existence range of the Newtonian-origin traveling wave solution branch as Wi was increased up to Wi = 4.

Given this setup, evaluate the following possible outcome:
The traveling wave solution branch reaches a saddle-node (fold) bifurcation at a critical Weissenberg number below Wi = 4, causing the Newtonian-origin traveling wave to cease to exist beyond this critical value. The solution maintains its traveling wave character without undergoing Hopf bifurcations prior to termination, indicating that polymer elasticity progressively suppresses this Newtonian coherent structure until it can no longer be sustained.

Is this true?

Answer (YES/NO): NO